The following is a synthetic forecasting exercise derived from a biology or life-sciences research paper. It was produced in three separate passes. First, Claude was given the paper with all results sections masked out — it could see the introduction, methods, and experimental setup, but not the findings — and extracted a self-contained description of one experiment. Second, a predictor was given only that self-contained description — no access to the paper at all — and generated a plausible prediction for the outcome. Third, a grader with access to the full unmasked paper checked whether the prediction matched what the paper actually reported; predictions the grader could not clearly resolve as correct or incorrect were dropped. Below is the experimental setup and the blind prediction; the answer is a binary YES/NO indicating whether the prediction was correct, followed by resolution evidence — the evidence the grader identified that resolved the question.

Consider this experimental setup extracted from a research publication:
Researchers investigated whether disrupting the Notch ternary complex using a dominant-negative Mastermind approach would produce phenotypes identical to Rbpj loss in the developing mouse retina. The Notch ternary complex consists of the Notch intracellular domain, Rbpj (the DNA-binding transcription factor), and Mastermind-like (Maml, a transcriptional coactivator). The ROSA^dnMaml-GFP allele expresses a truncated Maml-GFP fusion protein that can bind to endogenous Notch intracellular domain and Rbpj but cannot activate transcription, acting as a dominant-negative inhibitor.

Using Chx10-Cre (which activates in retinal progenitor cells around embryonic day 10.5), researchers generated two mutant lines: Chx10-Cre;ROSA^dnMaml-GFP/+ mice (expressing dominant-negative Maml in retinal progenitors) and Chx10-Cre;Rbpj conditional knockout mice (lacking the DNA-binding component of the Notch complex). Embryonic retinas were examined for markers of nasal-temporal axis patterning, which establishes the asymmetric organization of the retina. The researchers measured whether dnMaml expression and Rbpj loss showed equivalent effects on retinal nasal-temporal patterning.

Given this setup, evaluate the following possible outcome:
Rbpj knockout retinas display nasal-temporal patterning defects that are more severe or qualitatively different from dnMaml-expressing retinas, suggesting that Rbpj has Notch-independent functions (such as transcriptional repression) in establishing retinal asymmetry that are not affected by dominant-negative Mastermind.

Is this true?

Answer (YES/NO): NO